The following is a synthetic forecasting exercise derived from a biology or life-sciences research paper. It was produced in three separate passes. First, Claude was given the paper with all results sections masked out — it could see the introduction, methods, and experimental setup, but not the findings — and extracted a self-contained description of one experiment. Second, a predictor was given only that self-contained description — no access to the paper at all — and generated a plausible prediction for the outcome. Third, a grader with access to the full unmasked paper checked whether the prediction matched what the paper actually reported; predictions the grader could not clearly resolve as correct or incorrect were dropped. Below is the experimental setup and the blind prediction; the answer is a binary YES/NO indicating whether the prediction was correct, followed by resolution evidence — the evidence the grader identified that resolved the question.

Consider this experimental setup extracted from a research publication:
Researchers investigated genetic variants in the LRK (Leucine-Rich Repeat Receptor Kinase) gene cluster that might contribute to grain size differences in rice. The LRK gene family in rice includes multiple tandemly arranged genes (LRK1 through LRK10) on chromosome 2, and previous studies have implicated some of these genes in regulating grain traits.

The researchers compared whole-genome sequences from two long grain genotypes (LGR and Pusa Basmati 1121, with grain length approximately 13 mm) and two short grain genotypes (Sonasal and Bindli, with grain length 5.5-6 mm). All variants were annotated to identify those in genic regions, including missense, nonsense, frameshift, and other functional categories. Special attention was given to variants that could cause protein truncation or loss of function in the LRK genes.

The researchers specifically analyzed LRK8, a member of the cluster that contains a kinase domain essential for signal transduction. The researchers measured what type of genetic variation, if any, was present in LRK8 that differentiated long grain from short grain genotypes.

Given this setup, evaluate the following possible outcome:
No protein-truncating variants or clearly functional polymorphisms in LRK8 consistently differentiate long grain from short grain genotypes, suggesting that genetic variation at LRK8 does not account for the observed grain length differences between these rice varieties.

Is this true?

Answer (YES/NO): NO